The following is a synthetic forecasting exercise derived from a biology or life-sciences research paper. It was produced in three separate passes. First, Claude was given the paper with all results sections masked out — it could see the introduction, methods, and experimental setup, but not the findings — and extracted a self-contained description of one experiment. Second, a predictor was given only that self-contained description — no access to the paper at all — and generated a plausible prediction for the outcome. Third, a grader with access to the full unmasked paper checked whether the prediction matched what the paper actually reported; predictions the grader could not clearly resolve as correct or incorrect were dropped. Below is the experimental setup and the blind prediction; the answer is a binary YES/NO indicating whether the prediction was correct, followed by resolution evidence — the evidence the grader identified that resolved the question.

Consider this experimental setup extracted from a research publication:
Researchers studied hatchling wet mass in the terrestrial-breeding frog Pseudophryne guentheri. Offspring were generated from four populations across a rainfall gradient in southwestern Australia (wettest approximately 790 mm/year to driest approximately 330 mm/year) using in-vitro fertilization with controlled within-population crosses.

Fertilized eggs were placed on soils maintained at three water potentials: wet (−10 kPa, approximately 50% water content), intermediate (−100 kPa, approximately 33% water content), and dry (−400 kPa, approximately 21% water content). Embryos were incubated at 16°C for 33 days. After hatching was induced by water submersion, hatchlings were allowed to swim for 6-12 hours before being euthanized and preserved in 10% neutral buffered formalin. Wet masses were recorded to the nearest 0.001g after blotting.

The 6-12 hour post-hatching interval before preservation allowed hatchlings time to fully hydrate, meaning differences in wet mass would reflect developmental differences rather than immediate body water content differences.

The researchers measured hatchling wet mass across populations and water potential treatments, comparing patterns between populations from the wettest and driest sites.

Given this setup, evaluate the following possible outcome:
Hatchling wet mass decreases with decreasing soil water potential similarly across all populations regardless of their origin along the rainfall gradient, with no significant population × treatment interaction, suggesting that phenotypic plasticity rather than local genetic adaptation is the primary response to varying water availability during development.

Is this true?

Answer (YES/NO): NO